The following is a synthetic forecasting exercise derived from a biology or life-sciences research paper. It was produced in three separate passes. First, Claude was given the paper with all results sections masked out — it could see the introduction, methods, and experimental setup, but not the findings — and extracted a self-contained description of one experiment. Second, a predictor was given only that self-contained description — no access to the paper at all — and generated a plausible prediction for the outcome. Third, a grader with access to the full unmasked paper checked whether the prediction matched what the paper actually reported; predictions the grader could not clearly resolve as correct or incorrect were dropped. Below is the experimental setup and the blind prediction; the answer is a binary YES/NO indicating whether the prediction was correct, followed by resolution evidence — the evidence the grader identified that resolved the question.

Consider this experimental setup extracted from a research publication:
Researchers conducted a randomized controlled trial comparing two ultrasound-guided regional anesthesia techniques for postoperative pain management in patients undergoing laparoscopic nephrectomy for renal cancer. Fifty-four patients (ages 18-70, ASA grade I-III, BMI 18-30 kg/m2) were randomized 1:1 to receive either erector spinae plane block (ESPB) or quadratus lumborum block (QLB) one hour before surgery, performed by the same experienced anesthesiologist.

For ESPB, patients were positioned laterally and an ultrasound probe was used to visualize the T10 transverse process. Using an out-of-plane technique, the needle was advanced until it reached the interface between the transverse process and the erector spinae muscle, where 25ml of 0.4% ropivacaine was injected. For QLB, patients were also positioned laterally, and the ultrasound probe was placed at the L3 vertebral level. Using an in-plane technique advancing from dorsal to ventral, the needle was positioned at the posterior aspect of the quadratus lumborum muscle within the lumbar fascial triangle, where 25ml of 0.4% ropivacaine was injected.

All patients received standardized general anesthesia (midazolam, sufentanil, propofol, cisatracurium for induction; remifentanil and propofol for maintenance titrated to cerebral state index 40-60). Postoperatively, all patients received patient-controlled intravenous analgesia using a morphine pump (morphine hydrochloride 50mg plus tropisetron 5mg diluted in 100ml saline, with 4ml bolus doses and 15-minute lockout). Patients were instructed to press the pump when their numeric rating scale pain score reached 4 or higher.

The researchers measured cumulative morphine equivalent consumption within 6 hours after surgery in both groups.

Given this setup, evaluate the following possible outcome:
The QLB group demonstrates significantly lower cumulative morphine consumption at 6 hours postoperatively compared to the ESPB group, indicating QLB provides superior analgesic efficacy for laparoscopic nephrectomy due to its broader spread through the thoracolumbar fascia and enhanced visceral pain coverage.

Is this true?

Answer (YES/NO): NO